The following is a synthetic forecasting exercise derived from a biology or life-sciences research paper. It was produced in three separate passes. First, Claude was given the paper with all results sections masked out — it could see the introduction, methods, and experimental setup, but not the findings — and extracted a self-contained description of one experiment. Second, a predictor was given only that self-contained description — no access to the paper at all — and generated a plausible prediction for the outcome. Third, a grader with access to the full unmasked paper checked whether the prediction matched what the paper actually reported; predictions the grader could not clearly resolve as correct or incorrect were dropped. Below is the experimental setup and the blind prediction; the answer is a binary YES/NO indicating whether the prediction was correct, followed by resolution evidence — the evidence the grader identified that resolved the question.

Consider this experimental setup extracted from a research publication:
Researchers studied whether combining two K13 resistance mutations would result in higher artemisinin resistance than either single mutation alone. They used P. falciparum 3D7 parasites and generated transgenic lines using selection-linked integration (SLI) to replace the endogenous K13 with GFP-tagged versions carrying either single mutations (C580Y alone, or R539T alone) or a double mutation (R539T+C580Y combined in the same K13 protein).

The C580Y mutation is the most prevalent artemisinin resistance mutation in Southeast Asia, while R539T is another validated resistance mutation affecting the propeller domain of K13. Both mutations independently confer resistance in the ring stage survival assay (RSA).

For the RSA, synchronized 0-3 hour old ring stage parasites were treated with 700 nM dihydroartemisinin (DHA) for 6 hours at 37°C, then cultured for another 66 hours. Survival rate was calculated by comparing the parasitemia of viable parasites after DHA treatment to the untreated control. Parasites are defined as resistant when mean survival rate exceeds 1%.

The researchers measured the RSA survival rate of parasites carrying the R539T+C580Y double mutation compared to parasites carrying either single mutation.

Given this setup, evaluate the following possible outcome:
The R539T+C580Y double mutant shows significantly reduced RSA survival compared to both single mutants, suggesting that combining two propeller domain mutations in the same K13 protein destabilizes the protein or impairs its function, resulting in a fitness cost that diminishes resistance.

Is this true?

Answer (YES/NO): NO